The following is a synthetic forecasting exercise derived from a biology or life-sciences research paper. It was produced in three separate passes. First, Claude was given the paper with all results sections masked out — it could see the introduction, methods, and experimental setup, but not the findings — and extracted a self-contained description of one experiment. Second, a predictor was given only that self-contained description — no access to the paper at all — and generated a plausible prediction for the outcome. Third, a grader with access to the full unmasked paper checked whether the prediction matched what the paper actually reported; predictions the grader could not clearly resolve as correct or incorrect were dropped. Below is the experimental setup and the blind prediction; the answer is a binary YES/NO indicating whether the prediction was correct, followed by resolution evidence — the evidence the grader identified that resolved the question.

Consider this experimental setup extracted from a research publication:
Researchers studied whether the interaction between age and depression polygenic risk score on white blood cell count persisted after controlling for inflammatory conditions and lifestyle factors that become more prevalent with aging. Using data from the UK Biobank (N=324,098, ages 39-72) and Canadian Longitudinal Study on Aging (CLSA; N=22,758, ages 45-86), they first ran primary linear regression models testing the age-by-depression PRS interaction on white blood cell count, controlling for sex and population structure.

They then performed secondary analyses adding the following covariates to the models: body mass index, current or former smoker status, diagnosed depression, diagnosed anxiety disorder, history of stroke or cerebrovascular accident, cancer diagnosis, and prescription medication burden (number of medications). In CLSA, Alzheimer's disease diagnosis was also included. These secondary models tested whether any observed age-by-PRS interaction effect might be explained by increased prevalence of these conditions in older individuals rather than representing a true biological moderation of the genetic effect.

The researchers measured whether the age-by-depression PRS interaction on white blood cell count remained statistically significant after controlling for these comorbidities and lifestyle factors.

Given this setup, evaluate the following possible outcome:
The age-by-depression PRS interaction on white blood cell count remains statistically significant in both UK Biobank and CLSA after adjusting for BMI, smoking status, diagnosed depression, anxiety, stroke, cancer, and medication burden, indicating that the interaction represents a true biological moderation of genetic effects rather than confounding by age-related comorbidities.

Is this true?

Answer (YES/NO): YES